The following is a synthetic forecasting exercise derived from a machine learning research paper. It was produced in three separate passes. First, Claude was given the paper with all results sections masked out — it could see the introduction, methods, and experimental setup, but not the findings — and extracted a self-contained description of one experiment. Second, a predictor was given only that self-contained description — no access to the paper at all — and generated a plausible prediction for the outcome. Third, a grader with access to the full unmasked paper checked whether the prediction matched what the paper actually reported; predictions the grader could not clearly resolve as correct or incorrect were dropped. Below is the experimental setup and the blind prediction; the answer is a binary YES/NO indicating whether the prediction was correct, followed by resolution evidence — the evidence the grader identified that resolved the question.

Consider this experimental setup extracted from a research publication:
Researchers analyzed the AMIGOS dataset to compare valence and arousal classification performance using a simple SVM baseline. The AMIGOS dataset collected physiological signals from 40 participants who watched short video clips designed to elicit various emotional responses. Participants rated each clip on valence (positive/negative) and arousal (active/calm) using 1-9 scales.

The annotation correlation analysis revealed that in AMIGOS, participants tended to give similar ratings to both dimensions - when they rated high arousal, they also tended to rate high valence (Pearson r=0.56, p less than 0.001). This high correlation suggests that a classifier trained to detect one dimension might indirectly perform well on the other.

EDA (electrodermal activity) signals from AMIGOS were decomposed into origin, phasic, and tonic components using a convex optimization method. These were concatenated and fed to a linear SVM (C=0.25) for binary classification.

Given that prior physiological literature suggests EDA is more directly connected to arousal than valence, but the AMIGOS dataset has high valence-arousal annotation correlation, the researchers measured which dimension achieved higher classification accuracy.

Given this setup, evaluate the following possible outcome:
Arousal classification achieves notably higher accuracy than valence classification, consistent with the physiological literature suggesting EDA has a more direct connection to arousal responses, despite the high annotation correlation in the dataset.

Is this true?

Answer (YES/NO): NO